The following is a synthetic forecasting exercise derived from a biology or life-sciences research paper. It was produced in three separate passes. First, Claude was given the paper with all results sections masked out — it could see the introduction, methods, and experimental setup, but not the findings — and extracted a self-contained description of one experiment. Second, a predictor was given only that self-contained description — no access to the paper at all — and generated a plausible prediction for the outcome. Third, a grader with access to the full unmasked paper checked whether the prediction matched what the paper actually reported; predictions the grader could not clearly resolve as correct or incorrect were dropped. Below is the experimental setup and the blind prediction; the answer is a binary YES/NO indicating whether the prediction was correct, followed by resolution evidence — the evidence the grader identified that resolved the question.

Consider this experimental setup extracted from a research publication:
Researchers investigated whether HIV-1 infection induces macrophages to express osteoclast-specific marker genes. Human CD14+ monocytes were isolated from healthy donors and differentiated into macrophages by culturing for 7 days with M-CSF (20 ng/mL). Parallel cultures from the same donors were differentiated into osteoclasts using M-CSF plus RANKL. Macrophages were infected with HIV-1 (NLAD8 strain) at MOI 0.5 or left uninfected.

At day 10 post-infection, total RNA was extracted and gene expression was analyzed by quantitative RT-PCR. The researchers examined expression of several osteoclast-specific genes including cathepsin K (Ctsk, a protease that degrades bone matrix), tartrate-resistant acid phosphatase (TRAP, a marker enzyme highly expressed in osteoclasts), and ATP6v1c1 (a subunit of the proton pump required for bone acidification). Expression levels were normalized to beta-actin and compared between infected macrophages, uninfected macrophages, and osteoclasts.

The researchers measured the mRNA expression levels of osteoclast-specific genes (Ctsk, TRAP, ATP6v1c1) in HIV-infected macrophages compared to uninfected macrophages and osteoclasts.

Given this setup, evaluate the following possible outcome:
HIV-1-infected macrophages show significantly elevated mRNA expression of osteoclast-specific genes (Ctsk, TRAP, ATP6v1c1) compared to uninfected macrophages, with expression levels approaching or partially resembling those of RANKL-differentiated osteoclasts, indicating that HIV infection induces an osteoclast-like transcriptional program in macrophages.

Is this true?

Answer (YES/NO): NO